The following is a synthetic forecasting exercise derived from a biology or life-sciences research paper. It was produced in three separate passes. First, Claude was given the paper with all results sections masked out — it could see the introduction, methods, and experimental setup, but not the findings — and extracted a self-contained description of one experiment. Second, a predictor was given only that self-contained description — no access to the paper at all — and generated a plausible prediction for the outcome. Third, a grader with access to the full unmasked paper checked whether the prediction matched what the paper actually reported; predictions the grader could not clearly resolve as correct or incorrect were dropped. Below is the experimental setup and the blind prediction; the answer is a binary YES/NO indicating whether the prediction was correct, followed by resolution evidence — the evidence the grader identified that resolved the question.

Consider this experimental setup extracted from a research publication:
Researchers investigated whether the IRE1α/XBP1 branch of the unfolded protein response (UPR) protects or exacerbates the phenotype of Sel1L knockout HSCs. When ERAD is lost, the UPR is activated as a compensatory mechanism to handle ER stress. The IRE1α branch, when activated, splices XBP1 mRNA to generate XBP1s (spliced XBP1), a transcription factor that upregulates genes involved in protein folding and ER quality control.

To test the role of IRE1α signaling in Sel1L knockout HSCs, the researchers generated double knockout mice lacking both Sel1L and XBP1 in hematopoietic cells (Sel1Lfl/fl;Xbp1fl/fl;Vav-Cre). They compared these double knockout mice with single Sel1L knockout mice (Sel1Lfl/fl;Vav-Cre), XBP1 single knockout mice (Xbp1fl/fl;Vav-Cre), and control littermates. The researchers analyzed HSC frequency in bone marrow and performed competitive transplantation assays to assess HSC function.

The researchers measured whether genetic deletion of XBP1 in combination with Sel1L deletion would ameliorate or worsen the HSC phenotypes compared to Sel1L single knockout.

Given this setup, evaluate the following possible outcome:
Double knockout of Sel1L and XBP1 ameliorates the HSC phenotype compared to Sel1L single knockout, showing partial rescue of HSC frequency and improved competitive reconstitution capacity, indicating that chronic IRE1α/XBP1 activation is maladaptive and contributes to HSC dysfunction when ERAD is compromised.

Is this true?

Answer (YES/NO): NO